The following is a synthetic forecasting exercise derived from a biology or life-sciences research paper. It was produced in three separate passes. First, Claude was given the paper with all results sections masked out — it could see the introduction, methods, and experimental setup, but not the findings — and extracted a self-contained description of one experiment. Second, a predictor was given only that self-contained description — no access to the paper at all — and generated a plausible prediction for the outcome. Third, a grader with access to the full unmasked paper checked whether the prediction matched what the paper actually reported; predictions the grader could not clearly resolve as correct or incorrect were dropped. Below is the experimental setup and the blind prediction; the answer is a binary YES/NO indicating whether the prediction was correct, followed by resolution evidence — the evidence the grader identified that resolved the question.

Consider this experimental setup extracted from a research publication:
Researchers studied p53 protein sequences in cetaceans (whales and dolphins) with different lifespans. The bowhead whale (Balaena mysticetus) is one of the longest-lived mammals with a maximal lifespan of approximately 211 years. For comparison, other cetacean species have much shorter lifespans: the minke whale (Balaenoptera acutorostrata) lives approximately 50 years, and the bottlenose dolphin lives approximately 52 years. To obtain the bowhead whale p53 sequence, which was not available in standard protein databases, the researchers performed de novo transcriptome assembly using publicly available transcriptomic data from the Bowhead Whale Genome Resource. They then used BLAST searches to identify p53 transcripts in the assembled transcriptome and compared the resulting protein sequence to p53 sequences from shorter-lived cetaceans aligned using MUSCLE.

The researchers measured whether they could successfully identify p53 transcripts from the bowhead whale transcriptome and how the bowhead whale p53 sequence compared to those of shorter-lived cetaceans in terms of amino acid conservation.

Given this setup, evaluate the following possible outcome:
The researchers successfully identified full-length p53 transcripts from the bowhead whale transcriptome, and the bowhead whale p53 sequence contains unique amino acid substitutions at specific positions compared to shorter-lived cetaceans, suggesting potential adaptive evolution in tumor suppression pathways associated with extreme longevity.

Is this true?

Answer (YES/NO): YES